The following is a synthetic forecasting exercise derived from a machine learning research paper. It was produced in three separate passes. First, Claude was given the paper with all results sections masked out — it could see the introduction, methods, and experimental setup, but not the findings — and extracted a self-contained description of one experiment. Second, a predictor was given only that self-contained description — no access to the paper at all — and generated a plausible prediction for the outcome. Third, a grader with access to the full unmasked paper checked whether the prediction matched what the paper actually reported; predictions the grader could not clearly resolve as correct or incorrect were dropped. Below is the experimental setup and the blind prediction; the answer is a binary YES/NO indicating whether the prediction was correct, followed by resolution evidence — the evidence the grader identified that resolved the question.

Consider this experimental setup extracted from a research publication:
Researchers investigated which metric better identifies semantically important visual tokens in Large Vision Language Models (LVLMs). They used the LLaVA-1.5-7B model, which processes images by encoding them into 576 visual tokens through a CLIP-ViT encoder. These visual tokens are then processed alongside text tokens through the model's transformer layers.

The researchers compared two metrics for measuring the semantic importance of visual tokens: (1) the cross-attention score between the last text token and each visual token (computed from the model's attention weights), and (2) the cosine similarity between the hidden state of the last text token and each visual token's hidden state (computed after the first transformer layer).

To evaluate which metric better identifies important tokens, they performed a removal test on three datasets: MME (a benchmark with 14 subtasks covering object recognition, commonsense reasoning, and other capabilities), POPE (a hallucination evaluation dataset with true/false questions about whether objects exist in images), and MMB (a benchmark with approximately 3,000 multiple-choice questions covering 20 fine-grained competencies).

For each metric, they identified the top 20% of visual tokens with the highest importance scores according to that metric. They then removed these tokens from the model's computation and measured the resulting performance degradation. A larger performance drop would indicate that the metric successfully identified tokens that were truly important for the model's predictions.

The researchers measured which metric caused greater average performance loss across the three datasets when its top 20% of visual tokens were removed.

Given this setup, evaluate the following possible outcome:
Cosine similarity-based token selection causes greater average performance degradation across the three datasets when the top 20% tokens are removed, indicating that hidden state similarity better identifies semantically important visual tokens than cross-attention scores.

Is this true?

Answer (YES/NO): YES